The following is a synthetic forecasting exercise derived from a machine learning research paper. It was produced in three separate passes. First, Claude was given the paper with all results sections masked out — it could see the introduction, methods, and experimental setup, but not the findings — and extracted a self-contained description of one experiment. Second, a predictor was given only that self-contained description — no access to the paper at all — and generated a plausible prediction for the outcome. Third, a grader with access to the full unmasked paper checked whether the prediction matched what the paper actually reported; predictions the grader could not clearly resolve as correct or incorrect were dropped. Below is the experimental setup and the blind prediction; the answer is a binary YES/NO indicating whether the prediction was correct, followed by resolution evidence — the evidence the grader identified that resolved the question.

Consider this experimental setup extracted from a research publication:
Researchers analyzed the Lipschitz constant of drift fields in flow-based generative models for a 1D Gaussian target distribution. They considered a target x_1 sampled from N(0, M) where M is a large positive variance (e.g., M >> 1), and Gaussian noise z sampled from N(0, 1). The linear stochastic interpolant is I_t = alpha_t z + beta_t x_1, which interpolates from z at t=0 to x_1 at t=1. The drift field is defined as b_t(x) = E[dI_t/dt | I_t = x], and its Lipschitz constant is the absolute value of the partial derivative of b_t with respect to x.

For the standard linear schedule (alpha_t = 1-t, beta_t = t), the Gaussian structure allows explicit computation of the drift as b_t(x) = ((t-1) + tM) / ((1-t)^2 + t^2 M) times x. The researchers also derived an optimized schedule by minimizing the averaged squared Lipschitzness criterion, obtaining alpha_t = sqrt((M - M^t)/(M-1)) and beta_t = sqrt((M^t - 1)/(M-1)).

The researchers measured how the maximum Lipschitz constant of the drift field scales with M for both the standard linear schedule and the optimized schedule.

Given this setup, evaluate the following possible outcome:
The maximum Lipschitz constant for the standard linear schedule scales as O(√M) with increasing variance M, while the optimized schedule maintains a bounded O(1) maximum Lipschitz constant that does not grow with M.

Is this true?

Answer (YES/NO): NO